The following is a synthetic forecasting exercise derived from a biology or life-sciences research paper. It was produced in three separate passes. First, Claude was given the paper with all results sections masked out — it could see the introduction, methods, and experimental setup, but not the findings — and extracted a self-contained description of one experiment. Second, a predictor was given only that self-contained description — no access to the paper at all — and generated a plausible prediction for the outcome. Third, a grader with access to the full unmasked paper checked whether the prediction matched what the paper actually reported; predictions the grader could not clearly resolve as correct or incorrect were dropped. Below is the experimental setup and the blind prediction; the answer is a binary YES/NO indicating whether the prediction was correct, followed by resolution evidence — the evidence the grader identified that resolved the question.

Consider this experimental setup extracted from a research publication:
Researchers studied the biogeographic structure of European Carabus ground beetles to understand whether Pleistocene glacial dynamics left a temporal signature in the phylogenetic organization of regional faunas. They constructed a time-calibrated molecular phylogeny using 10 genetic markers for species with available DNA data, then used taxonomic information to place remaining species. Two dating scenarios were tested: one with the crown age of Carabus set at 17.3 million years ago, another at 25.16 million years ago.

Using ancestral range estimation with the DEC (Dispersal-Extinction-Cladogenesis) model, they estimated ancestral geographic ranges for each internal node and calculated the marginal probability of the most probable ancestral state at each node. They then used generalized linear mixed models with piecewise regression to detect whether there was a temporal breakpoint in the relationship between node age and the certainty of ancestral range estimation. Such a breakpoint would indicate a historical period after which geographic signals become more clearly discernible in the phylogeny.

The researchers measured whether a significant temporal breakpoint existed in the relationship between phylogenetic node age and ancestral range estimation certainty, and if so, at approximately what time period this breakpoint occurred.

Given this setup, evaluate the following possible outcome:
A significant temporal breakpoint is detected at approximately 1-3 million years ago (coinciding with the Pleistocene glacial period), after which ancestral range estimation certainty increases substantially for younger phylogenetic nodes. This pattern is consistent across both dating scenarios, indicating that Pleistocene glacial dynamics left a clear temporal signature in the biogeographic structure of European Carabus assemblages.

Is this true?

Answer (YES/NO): YES